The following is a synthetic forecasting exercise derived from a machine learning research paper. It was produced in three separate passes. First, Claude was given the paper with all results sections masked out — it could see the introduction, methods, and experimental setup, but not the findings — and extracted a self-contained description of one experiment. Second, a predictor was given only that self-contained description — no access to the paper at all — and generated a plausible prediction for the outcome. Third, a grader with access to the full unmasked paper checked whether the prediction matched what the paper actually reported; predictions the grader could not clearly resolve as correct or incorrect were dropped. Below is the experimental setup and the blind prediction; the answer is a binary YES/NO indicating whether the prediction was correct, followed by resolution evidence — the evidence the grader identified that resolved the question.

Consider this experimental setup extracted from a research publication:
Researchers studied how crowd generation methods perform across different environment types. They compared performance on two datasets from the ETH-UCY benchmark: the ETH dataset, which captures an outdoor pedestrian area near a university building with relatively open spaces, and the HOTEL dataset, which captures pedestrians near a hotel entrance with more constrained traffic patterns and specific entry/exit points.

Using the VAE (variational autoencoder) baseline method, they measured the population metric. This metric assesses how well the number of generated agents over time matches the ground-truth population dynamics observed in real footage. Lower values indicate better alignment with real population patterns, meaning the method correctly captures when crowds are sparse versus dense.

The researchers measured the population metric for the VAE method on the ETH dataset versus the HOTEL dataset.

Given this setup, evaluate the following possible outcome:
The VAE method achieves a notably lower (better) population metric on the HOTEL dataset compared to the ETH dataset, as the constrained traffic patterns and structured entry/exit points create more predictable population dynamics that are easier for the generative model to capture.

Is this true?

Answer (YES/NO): NO